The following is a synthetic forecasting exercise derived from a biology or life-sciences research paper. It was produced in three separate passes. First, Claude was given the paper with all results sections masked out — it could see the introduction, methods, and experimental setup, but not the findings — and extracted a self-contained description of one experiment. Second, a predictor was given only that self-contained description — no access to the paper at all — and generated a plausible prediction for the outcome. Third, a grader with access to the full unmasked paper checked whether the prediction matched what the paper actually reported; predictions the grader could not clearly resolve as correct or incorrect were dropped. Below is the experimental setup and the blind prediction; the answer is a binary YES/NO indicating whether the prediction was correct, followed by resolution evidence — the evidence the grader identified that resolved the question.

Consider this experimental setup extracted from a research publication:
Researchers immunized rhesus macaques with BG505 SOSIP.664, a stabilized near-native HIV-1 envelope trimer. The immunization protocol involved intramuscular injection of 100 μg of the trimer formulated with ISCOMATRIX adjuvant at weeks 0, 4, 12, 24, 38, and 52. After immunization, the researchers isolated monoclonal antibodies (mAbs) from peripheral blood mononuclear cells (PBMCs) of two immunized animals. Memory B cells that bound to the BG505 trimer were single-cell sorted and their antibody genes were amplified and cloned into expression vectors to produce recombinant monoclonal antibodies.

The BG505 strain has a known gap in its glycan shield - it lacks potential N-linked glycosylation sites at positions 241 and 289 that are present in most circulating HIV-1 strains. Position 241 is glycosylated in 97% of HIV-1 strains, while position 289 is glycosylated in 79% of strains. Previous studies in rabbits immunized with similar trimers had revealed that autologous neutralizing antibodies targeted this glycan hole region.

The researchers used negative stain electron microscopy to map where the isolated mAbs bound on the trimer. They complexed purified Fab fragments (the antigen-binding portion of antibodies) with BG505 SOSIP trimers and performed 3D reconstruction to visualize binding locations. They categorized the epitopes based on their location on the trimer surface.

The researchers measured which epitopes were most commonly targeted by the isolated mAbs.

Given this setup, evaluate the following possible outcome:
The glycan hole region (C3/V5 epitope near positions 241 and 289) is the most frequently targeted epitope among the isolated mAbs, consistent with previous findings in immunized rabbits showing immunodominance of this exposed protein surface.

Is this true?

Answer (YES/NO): NO